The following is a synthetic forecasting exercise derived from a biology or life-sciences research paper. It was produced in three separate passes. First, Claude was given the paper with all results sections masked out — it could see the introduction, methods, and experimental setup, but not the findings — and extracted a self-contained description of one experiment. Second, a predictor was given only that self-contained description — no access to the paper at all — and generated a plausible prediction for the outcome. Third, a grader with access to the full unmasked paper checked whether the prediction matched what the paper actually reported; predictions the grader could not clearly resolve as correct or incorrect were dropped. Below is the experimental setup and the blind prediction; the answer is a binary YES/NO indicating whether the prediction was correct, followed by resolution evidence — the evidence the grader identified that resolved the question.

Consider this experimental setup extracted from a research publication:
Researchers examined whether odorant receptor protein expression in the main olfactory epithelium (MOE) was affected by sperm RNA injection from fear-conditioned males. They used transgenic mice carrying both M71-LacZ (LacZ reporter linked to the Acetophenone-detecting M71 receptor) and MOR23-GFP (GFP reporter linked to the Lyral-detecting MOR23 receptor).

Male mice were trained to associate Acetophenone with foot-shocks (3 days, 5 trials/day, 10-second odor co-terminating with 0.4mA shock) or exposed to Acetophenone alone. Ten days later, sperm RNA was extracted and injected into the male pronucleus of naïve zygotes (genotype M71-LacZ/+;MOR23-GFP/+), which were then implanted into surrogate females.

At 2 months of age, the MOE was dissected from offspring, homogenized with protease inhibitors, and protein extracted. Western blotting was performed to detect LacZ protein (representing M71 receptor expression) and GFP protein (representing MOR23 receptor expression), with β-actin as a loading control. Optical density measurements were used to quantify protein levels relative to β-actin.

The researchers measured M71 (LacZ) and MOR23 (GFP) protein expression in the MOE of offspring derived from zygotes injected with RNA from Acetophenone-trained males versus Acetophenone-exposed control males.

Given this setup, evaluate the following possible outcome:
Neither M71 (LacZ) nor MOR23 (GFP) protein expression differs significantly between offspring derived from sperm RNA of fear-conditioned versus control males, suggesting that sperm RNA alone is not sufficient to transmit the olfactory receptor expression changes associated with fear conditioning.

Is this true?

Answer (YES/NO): NO